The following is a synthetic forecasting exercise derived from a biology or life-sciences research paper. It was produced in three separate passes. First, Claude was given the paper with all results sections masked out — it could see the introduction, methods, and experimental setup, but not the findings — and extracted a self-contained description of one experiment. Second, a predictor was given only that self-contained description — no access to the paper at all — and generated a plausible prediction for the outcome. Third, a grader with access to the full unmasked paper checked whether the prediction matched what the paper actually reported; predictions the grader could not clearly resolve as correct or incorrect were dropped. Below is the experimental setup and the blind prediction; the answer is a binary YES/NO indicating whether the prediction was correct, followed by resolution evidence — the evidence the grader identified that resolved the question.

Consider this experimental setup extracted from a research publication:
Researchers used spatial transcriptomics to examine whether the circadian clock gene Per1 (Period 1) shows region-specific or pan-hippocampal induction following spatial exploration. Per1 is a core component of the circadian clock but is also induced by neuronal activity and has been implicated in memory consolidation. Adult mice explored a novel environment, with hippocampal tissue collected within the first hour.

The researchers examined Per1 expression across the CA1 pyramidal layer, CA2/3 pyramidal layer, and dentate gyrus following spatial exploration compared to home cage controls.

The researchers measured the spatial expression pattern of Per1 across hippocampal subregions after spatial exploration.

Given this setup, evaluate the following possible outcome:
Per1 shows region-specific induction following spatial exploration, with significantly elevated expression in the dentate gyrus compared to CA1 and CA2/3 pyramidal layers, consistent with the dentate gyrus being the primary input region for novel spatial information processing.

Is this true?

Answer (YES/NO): NO